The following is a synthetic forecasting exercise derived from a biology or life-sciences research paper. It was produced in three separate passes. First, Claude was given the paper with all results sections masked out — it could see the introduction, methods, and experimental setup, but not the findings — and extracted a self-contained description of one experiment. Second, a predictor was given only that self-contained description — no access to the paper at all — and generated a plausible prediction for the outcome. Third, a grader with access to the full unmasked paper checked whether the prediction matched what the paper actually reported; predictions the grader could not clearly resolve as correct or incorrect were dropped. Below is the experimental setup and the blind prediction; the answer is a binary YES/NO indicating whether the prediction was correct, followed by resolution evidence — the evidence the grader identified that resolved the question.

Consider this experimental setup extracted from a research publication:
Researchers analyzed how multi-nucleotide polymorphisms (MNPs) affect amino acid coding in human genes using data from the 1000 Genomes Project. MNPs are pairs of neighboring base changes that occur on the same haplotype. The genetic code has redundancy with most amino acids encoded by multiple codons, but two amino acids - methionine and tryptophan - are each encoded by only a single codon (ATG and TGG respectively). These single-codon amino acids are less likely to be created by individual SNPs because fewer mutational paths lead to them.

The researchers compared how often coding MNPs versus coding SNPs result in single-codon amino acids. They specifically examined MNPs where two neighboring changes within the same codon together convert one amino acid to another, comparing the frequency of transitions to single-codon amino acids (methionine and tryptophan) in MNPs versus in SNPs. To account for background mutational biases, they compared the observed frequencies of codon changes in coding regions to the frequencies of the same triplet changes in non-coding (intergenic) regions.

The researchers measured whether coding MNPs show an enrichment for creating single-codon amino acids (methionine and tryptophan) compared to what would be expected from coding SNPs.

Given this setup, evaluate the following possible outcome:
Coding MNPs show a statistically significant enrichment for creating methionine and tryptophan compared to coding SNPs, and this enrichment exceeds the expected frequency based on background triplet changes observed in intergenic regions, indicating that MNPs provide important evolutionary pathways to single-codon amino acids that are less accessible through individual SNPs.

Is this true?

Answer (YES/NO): YES